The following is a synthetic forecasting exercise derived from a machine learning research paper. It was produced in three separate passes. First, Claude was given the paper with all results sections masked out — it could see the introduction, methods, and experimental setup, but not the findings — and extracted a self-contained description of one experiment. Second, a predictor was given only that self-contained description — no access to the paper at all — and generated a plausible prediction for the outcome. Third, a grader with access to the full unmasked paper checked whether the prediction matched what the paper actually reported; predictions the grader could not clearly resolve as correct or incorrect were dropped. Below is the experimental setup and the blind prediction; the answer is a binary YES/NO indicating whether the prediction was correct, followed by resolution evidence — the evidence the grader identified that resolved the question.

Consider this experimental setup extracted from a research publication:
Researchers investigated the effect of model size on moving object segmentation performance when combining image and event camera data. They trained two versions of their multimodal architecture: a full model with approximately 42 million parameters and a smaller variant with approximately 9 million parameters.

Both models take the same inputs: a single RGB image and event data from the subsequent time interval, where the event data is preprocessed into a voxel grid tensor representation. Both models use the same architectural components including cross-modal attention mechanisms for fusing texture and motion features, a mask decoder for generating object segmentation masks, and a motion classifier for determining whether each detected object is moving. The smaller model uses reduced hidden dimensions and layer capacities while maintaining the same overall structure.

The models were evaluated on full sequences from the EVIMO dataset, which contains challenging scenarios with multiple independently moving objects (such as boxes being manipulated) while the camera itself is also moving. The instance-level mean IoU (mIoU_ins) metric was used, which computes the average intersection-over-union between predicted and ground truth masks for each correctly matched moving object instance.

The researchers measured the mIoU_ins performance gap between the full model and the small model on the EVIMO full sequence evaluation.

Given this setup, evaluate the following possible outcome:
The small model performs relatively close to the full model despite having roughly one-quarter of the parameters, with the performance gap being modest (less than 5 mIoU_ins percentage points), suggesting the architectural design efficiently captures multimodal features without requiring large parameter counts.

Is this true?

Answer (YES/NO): YES